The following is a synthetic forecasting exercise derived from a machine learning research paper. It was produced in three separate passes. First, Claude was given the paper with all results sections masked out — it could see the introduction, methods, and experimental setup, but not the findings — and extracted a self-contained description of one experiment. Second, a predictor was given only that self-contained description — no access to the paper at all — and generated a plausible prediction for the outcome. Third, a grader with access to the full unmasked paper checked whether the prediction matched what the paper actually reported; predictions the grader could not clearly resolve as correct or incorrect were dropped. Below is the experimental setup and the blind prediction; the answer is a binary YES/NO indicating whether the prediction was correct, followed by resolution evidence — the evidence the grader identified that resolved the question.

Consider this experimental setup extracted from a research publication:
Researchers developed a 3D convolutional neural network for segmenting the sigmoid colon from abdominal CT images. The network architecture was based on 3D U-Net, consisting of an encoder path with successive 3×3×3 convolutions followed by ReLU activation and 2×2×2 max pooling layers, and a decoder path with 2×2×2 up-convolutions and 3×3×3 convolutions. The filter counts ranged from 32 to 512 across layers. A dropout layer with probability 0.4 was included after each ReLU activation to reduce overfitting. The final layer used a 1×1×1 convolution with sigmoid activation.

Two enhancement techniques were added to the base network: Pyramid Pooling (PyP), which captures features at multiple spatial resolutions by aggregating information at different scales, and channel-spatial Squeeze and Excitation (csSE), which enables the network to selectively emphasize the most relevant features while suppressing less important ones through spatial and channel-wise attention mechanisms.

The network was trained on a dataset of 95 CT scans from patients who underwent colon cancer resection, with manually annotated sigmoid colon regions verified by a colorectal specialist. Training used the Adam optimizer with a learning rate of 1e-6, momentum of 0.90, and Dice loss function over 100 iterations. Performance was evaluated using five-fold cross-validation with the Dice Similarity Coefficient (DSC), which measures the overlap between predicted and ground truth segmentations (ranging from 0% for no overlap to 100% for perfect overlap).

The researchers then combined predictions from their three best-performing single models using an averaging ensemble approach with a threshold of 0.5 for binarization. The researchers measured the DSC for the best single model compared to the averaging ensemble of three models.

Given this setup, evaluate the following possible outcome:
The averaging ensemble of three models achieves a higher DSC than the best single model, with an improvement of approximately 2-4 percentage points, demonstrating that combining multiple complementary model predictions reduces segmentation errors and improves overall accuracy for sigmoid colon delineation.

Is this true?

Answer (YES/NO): NO